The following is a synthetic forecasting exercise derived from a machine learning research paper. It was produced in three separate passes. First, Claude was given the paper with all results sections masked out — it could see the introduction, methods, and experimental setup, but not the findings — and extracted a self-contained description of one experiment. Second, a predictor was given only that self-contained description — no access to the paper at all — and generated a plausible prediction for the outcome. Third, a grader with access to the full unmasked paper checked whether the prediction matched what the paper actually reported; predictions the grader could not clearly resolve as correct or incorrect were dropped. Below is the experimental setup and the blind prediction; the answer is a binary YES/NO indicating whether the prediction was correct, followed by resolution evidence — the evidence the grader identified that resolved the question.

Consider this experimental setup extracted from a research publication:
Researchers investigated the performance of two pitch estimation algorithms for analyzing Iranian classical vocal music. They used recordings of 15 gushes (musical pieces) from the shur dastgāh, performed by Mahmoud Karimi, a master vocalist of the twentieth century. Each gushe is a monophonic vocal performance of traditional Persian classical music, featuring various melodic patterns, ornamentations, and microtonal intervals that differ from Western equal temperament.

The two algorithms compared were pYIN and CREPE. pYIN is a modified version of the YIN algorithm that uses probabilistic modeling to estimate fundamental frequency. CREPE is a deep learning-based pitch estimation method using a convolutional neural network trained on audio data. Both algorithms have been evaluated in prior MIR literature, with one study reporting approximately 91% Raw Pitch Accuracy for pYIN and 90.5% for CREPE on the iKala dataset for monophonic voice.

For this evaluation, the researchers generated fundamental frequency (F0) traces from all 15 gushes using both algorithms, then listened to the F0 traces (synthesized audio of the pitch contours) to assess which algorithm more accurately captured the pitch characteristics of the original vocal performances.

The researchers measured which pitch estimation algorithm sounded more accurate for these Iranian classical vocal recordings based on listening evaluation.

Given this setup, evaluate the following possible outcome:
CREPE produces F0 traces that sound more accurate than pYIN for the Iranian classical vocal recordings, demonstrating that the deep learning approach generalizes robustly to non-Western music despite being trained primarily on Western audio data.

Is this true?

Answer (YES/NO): NO